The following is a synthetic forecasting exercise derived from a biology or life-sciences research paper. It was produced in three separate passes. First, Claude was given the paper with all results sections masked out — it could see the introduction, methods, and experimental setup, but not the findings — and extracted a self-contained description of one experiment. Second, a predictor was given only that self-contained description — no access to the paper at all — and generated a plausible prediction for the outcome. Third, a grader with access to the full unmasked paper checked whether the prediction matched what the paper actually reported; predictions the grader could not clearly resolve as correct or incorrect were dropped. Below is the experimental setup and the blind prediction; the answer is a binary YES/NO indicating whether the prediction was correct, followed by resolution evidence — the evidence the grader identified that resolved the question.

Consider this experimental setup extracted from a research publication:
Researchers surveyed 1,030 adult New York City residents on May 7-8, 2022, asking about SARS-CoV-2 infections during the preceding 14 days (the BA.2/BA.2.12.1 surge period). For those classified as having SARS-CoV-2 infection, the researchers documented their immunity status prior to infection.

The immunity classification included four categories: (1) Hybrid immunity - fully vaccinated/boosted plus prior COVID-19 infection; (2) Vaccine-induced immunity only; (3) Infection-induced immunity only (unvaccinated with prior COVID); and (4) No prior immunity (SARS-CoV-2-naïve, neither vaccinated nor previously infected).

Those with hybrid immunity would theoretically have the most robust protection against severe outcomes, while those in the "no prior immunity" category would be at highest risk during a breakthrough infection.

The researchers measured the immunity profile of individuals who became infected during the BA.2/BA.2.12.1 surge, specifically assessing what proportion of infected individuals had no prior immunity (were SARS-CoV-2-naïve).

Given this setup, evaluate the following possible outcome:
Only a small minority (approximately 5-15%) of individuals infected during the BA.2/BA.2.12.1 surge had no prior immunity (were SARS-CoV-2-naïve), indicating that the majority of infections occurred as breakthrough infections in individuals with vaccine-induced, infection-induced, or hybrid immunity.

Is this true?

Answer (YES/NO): YES